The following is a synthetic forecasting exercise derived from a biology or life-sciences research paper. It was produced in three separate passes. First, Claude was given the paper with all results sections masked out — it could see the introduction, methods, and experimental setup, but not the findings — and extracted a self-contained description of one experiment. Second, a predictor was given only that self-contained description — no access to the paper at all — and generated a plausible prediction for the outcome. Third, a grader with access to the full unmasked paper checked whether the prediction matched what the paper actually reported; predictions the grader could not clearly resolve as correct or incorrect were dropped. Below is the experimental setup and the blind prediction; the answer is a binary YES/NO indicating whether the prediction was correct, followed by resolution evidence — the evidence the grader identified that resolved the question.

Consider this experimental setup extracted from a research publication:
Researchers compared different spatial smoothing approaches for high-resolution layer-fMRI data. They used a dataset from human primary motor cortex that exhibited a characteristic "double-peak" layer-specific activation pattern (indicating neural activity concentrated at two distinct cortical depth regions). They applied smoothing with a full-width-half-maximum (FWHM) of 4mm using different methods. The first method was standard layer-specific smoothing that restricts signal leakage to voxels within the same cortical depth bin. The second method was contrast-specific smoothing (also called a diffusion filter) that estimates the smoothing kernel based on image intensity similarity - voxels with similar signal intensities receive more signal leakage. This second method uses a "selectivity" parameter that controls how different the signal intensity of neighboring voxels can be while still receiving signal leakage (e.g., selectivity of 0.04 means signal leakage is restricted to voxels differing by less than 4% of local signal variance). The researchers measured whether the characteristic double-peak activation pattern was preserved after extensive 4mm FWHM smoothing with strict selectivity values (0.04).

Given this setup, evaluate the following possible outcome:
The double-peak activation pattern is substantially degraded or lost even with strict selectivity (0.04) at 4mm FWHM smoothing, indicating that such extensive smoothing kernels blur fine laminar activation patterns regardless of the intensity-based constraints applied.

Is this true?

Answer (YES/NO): NO